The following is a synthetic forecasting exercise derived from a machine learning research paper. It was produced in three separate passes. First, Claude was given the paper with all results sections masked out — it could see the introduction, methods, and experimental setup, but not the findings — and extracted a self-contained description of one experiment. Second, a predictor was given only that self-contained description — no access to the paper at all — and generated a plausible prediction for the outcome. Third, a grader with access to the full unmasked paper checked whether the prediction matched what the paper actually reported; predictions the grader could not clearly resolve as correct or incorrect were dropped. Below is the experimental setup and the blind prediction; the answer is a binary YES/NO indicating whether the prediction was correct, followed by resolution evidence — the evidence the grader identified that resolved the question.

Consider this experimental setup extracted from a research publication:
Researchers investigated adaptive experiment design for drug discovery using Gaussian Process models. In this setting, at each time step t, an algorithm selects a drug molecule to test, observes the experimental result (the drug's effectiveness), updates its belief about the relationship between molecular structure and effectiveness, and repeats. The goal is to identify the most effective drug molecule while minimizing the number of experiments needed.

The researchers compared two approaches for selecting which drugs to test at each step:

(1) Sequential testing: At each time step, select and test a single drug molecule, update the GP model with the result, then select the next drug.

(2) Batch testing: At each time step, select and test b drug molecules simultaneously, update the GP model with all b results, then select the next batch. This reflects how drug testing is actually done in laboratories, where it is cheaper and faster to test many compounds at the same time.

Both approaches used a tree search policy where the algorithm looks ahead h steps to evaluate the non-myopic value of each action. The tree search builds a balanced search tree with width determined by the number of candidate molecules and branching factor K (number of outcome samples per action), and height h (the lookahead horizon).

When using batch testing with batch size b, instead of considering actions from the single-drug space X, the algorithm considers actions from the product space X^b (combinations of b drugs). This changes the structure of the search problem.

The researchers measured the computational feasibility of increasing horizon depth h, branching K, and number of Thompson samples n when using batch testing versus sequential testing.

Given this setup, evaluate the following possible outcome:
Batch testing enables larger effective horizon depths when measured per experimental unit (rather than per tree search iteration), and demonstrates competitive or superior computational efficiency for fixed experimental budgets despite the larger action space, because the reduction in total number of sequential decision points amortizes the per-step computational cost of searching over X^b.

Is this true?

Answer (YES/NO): YES